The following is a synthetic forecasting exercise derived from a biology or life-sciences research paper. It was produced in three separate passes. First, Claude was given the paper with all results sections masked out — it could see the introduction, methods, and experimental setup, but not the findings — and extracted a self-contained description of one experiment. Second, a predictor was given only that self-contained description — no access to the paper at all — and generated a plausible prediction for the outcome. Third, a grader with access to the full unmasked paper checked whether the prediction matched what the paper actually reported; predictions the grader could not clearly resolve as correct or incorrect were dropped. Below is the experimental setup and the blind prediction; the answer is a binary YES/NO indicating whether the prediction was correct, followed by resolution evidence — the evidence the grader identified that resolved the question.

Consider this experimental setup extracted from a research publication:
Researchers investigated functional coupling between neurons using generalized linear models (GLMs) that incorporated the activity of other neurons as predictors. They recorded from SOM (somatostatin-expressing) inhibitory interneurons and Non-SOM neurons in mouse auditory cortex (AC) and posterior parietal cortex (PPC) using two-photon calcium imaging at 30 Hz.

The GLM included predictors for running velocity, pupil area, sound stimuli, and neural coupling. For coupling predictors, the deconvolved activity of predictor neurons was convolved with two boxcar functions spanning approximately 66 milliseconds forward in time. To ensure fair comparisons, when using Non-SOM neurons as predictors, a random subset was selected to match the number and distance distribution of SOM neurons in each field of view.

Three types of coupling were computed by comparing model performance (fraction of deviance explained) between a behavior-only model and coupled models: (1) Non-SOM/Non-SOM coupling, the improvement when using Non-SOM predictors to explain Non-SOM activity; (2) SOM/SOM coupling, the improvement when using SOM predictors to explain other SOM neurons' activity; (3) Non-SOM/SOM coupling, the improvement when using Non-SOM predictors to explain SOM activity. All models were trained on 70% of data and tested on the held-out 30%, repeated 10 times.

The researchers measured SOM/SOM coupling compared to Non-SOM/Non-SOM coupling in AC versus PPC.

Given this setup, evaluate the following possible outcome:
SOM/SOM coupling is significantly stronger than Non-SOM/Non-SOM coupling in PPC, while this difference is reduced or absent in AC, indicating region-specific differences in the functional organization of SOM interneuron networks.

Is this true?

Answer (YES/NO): NO